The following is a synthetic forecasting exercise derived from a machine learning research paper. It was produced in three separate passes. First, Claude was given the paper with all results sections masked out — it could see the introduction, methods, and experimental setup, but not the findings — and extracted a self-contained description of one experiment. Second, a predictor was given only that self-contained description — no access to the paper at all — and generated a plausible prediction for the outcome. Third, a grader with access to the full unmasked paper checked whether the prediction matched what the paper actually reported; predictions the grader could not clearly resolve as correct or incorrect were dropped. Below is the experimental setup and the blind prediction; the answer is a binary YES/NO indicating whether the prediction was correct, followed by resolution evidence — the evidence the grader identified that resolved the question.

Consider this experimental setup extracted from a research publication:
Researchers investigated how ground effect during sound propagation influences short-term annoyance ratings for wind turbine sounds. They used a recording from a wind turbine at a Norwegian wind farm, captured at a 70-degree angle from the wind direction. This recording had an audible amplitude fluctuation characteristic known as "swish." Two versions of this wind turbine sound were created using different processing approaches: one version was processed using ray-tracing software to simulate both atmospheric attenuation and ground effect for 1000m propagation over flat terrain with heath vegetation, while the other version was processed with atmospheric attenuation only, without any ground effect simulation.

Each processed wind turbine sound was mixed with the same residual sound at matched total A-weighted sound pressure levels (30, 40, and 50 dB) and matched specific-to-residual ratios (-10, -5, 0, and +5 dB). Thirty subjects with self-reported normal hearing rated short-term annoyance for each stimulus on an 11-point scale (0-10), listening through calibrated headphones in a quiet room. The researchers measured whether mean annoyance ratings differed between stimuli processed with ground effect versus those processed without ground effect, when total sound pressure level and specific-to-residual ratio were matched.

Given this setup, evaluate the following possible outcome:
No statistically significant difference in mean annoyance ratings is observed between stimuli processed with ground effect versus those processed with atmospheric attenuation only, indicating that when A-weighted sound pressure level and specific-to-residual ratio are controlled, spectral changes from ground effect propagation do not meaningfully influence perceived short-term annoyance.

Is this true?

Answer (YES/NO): YES